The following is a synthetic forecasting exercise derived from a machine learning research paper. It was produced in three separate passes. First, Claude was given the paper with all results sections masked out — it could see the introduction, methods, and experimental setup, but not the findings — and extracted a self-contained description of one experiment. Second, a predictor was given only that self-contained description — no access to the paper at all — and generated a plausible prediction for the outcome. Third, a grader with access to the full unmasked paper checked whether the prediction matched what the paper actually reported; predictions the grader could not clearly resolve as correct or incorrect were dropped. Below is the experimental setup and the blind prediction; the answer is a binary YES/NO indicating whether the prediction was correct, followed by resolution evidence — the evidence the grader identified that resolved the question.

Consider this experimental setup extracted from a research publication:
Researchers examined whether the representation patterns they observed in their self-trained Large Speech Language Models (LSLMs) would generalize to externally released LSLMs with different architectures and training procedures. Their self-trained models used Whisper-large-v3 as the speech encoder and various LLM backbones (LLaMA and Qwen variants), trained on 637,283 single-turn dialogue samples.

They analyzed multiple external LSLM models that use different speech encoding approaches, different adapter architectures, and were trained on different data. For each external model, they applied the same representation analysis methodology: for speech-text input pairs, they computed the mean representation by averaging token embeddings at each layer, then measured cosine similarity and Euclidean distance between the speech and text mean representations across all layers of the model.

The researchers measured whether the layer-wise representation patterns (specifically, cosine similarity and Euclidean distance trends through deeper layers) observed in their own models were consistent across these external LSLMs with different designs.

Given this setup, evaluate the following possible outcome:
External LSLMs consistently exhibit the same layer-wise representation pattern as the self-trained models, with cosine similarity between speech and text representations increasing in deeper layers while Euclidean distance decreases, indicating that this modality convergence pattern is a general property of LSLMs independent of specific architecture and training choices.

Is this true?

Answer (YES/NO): NO